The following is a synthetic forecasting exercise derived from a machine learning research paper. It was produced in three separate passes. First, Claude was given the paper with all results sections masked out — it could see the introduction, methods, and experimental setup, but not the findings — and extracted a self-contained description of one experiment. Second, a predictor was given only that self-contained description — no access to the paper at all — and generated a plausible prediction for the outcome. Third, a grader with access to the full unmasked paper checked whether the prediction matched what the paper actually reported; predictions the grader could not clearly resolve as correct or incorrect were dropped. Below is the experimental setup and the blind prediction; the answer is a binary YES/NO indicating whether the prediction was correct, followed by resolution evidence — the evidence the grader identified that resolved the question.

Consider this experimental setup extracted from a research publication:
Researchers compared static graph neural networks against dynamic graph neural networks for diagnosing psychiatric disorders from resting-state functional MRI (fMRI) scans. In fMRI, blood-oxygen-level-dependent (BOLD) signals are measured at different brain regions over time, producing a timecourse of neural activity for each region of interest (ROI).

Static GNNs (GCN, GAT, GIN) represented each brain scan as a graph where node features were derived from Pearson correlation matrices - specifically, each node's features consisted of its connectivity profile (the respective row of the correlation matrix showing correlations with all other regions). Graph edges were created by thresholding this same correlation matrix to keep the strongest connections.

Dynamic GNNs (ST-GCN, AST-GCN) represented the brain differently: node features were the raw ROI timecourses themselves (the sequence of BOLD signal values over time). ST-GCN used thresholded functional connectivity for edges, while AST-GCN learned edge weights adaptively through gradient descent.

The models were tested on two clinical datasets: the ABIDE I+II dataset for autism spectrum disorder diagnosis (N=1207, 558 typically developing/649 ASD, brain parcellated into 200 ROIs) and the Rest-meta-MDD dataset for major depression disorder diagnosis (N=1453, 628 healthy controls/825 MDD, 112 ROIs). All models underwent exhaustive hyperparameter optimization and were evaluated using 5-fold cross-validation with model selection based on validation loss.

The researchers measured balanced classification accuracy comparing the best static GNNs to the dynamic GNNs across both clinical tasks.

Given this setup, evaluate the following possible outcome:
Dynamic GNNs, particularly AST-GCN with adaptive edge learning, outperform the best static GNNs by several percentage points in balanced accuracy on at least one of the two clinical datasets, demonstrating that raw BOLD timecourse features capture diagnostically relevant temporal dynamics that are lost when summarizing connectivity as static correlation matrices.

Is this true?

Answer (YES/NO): NO